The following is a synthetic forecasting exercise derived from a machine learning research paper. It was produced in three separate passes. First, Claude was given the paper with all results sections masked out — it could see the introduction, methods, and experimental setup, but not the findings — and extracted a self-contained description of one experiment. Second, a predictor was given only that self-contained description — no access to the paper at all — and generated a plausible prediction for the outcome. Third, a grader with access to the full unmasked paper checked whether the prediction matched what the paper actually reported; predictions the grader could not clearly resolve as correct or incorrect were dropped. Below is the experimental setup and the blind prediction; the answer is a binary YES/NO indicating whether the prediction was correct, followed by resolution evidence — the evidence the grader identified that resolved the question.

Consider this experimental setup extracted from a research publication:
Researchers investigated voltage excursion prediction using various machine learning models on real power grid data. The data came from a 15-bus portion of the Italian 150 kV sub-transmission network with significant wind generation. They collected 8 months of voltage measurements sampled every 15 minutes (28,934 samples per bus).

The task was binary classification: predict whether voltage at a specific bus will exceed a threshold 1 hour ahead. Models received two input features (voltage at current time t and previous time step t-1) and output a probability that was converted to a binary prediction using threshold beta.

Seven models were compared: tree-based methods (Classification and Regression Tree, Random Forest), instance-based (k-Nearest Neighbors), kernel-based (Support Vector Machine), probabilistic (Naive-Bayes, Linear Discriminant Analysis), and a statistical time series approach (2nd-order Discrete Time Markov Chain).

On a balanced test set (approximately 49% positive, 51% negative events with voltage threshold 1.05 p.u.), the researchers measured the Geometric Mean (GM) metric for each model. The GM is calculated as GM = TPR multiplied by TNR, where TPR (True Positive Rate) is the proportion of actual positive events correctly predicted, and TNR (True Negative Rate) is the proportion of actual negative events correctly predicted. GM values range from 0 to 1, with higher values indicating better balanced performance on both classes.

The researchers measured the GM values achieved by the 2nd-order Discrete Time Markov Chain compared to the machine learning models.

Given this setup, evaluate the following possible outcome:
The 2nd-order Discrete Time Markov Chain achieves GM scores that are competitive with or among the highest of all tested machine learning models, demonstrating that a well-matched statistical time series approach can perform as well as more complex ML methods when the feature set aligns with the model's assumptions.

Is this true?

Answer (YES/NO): NO